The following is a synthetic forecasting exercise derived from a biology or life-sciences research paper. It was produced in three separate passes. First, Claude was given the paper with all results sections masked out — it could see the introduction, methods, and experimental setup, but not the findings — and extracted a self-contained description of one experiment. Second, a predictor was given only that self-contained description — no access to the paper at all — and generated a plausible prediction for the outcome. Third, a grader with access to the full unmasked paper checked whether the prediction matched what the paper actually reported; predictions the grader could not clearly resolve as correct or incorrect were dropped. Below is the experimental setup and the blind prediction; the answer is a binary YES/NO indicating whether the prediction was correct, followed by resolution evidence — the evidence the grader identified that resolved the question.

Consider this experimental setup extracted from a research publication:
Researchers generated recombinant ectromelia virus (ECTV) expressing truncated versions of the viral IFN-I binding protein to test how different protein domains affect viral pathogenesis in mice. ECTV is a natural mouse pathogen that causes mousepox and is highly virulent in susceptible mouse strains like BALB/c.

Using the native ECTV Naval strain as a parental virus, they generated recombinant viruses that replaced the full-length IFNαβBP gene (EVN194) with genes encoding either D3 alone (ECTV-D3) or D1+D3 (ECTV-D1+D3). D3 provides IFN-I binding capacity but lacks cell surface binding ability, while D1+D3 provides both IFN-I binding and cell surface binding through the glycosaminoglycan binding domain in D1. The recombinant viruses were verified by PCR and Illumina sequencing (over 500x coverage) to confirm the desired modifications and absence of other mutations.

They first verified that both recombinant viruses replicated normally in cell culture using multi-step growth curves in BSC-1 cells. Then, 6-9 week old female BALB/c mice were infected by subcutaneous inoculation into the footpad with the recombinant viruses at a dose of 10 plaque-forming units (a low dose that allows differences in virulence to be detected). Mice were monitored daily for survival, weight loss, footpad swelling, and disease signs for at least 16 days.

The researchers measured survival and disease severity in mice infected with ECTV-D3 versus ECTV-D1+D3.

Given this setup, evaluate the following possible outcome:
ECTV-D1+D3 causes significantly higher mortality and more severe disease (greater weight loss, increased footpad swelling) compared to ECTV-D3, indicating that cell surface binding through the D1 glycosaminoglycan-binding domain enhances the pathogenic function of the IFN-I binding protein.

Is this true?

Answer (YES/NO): NO